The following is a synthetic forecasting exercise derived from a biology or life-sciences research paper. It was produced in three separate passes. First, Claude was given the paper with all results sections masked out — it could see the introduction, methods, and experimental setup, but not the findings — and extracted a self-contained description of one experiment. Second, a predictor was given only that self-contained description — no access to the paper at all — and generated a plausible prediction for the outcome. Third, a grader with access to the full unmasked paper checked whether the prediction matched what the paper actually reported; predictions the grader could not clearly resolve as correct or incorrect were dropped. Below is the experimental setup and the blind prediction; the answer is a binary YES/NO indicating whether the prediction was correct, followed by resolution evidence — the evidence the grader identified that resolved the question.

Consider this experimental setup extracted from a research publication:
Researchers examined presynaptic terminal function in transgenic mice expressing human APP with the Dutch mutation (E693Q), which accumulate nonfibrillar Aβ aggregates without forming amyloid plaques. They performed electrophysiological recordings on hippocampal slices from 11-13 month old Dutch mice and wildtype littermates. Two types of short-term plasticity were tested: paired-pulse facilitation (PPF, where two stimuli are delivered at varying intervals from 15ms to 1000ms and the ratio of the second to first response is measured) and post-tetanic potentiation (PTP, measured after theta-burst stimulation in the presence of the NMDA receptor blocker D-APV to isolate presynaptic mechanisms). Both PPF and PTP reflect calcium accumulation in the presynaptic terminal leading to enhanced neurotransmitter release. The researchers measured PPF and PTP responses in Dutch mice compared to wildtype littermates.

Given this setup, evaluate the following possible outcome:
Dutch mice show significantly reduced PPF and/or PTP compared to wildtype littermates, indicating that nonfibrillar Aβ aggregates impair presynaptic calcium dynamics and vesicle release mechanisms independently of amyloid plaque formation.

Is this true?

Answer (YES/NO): YES